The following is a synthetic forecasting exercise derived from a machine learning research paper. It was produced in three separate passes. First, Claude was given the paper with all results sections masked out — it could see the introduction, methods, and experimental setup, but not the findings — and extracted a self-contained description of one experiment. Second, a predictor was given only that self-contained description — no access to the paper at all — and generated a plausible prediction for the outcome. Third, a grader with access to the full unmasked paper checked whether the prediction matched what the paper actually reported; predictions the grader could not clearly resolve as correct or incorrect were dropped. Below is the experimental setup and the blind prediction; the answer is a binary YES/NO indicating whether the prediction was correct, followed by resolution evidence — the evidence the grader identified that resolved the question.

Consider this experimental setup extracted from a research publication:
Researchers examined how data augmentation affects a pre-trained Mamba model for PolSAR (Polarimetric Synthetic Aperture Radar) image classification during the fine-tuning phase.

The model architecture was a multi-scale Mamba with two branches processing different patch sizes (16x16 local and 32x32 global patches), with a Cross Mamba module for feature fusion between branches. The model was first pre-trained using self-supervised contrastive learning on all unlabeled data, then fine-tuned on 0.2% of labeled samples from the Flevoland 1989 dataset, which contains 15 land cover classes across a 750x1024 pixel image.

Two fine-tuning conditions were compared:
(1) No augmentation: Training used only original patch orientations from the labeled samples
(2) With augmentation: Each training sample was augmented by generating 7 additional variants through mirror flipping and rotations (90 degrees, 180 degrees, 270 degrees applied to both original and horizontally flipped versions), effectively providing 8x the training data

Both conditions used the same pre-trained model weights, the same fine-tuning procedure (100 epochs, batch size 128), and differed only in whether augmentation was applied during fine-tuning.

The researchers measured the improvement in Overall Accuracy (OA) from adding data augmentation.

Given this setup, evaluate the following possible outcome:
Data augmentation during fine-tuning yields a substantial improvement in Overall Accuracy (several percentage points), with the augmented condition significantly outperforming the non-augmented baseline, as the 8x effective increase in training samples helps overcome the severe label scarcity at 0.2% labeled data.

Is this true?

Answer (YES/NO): NO